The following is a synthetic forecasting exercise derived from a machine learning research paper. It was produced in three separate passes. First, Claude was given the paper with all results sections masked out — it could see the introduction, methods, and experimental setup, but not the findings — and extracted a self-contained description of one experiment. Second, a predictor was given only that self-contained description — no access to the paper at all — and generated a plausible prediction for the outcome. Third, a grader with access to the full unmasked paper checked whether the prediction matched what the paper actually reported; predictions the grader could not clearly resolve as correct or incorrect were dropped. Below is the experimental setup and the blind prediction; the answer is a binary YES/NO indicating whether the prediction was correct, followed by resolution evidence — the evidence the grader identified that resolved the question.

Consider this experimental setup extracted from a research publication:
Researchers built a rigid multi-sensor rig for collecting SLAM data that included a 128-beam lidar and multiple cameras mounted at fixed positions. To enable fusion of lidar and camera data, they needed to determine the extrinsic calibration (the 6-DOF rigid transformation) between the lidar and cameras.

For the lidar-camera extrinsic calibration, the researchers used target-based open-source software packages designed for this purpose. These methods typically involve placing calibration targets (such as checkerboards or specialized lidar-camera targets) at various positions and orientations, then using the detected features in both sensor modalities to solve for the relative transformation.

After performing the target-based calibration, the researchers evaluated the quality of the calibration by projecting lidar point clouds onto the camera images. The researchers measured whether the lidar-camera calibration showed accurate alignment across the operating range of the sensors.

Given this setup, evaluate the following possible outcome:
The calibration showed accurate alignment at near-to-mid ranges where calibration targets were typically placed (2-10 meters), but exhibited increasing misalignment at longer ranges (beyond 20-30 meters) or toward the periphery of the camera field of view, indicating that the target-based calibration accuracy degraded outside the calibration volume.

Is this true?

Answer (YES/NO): NO